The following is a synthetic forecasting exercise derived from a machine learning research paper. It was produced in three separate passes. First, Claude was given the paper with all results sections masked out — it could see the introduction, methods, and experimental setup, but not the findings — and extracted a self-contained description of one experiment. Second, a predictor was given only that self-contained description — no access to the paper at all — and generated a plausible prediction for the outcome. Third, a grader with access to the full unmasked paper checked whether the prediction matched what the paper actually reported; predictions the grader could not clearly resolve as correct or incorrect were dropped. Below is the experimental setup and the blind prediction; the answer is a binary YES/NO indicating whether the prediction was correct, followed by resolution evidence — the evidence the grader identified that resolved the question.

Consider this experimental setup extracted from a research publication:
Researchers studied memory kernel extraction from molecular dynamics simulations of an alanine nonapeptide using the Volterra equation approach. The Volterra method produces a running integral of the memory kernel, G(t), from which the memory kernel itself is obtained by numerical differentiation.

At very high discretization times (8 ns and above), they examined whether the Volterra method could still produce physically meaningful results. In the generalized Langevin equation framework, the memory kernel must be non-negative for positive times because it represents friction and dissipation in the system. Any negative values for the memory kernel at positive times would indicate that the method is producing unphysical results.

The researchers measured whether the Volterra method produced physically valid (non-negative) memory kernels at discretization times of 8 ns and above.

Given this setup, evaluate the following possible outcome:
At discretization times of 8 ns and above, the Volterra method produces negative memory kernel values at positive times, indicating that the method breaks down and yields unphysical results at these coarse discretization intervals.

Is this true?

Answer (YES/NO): YES